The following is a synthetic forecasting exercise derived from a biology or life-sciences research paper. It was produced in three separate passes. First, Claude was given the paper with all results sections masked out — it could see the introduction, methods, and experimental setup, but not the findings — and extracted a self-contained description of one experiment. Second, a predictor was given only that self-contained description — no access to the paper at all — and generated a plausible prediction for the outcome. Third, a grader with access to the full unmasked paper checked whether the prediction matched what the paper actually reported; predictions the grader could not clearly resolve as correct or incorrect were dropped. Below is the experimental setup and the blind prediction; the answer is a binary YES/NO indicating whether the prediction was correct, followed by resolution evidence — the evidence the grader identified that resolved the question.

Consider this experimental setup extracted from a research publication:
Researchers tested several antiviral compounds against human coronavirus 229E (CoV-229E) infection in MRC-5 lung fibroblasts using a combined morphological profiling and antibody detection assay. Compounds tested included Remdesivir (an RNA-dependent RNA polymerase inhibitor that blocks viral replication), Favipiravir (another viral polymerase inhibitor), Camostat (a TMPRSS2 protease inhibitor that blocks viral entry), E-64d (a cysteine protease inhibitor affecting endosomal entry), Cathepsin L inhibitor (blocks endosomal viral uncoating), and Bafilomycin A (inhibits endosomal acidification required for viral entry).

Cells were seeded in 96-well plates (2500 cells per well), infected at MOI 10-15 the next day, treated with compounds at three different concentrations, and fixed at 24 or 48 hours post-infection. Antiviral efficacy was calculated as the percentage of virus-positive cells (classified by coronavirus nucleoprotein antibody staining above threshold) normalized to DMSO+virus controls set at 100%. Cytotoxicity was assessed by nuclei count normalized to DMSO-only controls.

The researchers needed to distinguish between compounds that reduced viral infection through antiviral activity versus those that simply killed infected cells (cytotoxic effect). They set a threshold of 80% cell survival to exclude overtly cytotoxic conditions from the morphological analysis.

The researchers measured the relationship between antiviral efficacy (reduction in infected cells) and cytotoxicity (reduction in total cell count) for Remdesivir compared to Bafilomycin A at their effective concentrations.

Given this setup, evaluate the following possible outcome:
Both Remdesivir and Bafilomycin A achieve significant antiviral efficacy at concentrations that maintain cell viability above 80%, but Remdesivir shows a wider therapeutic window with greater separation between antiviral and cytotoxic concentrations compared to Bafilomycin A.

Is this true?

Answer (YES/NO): NO